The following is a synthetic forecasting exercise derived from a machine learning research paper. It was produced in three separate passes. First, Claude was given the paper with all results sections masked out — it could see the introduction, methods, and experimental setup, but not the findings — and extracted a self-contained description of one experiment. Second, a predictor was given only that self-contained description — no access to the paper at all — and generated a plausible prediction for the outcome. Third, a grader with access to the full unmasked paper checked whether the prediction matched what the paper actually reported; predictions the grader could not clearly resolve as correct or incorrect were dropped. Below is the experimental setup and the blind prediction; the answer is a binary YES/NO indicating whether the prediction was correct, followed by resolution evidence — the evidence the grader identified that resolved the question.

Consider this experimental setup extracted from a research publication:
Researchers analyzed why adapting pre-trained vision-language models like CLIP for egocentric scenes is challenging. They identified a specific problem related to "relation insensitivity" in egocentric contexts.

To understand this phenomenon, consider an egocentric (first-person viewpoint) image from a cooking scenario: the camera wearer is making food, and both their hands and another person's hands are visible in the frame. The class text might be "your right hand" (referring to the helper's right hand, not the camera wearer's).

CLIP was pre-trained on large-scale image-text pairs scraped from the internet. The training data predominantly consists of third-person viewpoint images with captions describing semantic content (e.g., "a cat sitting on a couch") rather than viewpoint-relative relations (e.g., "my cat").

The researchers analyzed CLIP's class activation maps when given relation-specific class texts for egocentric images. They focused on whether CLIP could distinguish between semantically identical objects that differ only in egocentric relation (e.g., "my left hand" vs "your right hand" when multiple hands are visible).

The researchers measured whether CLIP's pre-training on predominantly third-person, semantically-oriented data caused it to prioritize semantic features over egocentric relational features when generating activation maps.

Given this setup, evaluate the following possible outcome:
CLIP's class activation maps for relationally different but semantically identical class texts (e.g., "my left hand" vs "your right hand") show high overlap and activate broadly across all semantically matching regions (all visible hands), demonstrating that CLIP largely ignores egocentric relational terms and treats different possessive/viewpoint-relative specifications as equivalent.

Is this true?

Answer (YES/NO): YES